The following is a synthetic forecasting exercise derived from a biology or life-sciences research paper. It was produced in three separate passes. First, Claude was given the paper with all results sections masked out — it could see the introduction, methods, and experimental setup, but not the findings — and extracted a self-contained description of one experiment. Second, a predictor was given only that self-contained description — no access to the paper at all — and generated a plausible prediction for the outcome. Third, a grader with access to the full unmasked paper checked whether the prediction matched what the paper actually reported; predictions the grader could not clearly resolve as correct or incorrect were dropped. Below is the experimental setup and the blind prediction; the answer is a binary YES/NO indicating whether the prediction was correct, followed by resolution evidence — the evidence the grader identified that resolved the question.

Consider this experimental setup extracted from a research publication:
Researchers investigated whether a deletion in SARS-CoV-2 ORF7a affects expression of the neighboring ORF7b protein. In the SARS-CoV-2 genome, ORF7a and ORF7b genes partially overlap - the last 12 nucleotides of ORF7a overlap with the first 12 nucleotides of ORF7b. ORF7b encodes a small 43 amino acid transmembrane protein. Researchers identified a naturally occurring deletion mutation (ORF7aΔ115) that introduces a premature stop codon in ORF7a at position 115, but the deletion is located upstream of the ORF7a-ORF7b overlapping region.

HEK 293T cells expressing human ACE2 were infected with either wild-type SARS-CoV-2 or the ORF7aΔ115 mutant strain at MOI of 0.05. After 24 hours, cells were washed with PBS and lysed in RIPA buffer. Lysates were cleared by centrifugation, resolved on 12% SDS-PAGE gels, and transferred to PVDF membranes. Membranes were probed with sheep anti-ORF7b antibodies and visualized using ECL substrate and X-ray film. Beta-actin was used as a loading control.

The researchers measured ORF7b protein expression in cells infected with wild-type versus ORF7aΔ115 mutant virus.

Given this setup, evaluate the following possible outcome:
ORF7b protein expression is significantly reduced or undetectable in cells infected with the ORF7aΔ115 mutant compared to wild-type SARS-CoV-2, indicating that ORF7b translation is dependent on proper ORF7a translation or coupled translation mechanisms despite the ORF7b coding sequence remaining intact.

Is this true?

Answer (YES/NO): NO